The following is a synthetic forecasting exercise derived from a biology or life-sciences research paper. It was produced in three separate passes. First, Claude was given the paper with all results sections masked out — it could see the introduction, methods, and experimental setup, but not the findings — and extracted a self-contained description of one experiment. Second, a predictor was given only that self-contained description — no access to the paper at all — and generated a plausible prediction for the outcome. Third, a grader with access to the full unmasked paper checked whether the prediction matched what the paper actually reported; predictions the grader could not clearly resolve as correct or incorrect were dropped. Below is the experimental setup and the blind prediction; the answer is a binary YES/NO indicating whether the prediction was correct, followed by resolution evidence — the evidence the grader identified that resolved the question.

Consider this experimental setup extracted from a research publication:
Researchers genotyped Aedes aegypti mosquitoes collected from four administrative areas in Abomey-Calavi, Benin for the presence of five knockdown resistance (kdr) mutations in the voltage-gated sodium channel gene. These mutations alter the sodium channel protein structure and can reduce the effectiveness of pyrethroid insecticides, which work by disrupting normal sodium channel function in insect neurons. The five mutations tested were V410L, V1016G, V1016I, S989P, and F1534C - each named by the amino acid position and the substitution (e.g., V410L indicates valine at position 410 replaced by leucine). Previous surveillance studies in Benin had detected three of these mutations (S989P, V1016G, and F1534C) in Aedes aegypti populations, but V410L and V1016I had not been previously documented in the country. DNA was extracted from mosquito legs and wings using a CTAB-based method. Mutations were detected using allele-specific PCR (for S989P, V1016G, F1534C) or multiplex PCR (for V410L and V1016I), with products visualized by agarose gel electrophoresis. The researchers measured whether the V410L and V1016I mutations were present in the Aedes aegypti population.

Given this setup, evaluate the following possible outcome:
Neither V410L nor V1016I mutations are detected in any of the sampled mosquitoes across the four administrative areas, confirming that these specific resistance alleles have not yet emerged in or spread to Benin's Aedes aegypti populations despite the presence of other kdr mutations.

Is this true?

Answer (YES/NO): NO